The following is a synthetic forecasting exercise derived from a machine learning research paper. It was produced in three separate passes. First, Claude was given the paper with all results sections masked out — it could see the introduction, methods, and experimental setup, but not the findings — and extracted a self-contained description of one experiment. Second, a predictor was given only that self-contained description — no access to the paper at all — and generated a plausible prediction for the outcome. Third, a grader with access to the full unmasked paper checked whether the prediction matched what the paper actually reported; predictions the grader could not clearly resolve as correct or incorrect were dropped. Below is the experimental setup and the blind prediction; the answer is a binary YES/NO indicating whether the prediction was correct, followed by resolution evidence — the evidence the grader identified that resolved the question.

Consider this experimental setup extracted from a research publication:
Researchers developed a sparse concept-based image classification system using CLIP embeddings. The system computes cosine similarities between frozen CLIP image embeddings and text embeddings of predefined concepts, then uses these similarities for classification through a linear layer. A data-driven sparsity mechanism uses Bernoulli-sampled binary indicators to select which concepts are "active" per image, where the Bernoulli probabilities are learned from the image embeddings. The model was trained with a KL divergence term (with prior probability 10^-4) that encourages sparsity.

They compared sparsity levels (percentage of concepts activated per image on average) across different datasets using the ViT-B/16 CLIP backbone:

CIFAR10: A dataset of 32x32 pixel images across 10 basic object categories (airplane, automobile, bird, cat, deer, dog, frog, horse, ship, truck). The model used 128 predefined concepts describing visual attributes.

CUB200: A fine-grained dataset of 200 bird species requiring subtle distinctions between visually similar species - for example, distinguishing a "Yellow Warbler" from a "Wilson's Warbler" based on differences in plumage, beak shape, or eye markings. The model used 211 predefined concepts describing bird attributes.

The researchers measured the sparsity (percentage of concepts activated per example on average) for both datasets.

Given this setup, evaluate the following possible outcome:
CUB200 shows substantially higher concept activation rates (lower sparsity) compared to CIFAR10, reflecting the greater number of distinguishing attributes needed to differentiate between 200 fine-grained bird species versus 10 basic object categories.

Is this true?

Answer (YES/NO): YES